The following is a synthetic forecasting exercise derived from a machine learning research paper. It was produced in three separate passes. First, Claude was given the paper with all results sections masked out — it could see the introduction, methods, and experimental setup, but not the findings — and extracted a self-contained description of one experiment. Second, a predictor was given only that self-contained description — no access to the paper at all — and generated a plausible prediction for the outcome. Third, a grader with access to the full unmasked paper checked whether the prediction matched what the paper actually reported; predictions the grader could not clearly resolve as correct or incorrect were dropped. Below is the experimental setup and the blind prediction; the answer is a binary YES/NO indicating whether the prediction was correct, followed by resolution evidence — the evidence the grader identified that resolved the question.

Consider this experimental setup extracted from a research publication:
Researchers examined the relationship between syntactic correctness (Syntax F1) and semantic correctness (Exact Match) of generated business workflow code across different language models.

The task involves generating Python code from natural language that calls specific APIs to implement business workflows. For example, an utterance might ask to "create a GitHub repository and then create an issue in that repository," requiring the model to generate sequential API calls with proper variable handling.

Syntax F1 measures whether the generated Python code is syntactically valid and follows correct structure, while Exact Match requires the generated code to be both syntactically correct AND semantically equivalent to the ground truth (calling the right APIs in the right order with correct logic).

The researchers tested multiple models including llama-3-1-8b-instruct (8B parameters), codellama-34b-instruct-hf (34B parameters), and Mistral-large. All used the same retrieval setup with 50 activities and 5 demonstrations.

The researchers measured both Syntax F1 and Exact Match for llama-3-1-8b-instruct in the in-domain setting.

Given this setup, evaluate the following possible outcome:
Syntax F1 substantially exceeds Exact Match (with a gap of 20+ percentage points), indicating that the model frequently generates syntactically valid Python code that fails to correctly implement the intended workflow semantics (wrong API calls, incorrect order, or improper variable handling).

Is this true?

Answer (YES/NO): YES